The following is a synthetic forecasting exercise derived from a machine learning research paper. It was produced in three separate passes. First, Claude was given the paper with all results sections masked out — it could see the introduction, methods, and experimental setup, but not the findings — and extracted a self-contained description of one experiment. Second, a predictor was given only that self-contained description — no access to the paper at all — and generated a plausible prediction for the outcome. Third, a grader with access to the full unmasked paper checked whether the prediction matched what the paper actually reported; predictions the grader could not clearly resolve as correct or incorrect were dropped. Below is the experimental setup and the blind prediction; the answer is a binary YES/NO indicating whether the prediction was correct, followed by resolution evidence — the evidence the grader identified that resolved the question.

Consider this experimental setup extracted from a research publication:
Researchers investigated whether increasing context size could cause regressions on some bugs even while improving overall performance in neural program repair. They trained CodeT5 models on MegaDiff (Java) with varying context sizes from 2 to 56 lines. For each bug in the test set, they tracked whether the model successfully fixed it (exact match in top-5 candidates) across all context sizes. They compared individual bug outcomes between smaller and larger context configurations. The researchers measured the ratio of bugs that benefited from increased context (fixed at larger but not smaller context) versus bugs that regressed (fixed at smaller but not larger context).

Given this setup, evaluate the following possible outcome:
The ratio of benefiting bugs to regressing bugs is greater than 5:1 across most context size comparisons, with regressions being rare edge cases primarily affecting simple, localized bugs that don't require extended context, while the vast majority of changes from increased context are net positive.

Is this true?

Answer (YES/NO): YES